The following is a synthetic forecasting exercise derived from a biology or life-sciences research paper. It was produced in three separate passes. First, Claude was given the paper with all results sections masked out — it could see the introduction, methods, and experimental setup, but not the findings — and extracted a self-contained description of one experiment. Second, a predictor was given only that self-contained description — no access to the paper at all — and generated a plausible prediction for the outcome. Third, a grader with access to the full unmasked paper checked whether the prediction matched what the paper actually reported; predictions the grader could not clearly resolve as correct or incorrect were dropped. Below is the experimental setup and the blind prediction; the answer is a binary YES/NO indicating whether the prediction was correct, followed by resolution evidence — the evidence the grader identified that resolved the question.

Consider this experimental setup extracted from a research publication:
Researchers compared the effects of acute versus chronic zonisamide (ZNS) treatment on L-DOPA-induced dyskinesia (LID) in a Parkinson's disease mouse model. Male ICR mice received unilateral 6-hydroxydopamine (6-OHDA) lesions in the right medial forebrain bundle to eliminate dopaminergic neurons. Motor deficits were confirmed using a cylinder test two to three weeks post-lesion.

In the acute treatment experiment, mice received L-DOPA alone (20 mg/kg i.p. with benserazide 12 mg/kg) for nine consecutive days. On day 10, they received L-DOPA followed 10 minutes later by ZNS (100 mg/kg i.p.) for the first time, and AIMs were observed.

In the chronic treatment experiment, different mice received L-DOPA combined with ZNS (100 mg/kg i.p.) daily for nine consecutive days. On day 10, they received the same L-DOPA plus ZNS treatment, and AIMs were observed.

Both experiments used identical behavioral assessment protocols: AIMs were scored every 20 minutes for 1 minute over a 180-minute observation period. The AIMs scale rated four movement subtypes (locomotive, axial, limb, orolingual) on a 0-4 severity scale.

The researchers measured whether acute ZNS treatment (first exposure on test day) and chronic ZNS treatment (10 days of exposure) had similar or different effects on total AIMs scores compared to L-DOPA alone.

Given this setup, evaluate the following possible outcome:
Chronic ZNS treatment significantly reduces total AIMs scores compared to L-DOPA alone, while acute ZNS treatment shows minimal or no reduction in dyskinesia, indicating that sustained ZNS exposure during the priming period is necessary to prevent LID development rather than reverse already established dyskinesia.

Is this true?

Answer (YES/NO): NO